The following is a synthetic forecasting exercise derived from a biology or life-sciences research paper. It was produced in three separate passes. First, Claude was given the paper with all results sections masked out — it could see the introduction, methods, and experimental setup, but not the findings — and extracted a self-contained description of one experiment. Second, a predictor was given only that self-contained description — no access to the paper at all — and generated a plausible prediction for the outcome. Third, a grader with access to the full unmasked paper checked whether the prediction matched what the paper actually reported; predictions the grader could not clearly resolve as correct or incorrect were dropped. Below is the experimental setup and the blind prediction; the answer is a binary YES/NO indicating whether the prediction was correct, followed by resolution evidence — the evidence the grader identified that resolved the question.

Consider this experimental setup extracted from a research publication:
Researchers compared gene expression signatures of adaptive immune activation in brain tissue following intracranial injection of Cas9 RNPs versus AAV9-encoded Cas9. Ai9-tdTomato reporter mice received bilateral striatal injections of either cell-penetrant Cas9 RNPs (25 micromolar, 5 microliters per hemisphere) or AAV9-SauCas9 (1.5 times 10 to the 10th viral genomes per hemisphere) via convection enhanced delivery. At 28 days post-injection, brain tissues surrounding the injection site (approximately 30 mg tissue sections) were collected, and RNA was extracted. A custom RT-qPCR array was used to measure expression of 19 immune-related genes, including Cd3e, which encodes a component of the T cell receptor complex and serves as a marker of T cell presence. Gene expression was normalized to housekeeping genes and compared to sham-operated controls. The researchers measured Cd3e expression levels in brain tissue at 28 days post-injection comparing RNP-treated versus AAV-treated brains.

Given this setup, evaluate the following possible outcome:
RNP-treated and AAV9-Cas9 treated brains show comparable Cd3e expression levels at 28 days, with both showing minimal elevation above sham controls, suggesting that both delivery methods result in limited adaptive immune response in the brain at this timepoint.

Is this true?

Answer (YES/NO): NO